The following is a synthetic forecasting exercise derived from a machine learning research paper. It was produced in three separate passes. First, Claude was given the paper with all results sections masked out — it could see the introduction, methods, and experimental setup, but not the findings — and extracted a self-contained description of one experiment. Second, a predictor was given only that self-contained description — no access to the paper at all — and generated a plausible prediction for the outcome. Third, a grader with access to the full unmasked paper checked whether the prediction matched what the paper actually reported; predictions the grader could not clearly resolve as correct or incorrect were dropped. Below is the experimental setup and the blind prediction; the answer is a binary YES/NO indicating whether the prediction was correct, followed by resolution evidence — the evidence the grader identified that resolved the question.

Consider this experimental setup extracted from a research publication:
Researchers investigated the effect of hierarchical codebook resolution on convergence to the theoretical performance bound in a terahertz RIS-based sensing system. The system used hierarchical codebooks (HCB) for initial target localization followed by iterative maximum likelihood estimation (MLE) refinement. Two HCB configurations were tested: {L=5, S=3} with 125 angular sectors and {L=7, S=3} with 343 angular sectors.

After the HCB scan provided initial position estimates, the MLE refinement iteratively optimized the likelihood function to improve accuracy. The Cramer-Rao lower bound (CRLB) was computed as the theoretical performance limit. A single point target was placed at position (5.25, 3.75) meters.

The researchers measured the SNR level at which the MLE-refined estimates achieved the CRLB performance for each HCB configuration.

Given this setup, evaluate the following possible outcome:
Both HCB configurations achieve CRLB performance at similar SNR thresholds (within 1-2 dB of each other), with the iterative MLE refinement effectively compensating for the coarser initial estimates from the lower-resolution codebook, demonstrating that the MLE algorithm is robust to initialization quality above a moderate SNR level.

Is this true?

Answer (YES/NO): NO